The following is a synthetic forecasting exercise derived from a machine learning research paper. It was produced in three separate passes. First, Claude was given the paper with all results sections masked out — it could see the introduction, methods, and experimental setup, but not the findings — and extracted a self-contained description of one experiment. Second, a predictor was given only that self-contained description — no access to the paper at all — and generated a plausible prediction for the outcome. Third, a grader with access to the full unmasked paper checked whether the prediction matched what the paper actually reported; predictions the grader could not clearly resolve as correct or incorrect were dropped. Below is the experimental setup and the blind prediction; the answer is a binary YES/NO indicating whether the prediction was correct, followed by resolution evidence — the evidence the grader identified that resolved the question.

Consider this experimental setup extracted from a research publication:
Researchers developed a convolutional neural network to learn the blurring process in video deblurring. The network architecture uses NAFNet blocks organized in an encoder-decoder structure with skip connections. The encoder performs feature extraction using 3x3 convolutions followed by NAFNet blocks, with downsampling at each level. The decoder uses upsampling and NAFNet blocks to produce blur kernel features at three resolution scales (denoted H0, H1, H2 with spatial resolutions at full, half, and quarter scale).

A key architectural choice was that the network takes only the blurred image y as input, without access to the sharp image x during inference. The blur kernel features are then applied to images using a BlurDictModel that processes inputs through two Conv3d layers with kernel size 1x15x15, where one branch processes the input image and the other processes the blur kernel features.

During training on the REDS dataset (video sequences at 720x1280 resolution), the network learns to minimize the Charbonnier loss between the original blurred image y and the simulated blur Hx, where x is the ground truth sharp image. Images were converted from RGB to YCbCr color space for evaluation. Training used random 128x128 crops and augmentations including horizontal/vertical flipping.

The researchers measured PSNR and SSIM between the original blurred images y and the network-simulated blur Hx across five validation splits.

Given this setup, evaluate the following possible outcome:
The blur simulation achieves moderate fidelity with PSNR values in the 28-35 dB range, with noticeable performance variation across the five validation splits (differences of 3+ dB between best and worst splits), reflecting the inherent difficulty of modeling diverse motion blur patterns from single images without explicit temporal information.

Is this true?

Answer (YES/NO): NO